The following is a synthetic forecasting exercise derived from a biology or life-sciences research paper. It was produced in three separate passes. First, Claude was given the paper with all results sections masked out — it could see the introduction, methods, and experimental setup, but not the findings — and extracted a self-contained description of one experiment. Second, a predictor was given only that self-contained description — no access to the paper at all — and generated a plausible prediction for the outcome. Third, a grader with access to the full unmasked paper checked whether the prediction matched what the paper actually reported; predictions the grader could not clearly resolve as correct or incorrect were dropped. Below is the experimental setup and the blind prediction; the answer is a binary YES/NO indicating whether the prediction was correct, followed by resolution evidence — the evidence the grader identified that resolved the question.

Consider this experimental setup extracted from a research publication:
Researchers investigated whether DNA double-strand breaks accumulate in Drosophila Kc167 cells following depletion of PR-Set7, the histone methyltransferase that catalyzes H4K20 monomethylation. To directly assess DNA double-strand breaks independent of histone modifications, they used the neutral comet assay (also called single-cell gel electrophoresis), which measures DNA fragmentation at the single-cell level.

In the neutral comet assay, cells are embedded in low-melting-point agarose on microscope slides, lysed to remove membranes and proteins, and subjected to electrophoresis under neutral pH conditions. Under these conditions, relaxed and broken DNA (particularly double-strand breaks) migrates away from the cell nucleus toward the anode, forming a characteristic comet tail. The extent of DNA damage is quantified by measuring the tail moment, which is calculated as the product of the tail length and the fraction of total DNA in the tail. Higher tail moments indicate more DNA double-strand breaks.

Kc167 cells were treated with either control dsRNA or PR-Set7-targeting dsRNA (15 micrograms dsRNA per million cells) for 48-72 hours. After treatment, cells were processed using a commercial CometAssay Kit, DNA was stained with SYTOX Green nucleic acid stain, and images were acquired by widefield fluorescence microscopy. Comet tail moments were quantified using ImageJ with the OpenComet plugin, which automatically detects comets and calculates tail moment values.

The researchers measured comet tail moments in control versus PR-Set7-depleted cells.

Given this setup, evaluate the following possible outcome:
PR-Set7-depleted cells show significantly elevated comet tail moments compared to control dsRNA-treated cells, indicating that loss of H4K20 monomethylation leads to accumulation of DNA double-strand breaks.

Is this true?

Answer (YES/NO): YES